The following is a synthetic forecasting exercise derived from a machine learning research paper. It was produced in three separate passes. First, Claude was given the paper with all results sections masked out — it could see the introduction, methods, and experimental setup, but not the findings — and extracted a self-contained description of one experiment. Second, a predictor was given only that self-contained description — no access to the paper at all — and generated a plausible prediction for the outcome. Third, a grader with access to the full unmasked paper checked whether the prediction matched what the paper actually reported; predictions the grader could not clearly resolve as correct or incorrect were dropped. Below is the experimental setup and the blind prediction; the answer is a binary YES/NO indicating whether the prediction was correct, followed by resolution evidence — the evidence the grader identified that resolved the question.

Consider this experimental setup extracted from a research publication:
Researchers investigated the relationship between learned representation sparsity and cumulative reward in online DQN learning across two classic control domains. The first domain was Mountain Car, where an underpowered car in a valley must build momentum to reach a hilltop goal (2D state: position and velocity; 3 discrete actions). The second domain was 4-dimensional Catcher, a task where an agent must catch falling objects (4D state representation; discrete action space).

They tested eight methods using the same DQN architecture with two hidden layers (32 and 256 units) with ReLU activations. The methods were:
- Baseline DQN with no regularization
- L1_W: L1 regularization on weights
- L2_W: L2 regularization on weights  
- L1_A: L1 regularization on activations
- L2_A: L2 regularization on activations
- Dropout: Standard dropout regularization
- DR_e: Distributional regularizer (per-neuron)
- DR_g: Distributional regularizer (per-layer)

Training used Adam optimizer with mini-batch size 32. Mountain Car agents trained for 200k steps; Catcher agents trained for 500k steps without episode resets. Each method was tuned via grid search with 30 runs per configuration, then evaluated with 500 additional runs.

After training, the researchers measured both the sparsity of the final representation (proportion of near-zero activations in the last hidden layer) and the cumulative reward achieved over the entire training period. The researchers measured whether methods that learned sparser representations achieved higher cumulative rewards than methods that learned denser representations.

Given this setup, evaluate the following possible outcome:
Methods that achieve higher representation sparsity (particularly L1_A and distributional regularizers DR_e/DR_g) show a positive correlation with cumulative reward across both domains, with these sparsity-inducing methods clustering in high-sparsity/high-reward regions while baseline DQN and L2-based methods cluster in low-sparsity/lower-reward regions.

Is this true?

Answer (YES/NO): NO